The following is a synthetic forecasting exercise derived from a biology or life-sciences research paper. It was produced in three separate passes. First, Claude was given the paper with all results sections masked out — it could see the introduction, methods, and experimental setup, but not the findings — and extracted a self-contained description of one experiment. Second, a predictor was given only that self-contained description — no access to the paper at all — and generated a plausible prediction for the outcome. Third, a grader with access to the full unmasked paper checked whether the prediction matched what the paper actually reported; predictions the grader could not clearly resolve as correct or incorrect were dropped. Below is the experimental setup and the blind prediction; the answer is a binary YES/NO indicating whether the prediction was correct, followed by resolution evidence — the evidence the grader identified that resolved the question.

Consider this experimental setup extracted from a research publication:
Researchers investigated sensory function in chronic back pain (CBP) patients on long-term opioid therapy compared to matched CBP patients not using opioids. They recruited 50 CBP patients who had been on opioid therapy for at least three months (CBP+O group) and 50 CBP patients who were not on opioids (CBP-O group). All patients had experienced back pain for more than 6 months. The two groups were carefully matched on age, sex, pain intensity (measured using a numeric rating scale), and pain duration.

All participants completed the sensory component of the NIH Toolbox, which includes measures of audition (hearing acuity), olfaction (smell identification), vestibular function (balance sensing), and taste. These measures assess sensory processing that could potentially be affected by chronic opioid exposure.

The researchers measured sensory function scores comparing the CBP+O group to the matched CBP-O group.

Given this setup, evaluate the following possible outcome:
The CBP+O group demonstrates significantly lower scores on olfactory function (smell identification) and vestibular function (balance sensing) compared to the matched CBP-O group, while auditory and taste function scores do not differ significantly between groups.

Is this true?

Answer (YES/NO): NO